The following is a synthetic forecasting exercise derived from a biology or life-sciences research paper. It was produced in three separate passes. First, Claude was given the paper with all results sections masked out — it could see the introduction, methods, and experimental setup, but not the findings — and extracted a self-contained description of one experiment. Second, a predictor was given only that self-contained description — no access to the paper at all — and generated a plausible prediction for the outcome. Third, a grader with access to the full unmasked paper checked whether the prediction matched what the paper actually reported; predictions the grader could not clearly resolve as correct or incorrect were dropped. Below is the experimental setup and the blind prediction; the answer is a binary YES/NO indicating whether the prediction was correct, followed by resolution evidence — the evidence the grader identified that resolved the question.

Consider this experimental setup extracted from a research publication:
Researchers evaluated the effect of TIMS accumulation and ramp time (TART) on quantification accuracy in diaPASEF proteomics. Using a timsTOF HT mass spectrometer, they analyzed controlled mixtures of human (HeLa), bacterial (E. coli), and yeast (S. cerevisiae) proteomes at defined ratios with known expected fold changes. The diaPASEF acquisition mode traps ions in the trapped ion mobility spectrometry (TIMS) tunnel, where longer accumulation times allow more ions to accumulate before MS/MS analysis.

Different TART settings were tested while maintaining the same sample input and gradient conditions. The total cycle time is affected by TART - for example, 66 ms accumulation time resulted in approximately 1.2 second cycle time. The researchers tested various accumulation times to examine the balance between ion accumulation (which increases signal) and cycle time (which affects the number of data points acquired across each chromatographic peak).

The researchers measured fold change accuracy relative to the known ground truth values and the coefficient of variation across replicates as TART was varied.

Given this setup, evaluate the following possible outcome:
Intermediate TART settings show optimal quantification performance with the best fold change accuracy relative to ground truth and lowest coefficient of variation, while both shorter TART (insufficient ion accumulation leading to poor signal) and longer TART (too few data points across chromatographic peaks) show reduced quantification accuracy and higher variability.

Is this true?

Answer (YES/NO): YES